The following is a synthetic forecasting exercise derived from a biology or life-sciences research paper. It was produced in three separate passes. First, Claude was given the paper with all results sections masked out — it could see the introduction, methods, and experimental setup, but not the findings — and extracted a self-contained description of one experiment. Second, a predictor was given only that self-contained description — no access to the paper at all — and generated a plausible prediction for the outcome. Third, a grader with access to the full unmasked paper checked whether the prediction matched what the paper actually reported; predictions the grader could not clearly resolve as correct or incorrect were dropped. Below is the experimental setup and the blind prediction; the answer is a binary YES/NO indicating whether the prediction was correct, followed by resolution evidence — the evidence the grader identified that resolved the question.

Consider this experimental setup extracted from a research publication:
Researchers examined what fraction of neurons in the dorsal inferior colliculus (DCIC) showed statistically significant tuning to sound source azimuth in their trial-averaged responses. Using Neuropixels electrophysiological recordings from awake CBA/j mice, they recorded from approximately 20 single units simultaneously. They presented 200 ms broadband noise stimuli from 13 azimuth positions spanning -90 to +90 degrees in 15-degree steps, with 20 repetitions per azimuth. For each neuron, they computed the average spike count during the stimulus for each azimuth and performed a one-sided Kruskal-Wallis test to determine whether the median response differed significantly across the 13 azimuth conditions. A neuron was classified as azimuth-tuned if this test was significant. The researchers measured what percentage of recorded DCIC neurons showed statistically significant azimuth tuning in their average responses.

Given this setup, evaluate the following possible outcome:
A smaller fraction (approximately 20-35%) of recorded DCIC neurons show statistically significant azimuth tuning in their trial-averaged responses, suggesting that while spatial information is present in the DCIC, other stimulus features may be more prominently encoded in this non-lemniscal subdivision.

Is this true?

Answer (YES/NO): NO